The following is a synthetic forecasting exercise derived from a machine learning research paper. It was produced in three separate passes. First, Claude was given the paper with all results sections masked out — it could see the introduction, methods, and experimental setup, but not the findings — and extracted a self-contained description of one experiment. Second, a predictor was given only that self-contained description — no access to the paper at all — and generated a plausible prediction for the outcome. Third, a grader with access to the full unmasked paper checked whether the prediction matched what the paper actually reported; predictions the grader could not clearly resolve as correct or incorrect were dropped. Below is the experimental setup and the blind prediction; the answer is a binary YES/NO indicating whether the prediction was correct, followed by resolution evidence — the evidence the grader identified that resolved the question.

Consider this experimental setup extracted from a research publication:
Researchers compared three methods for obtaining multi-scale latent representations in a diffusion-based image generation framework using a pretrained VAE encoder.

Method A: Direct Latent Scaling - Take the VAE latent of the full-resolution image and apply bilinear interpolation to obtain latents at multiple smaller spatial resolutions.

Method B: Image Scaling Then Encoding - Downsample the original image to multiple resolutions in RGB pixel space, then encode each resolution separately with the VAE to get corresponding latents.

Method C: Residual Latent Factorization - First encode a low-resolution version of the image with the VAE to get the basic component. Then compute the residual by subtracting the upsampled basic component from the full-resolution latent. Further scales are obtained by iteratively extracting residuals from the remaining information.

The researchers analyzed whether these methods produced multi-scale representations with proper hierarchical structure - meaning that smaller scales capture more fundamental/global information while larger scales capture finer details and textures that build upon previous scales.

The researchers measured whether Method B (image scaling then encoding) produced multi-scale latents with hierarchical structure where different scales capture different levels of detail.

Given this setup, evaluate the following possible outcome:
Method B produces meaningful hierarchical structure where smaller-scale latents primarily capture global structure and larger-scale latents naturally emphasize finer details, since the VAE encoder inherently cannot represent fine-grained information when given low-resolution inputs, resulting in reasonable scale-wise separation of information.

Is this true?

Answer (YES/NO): NO